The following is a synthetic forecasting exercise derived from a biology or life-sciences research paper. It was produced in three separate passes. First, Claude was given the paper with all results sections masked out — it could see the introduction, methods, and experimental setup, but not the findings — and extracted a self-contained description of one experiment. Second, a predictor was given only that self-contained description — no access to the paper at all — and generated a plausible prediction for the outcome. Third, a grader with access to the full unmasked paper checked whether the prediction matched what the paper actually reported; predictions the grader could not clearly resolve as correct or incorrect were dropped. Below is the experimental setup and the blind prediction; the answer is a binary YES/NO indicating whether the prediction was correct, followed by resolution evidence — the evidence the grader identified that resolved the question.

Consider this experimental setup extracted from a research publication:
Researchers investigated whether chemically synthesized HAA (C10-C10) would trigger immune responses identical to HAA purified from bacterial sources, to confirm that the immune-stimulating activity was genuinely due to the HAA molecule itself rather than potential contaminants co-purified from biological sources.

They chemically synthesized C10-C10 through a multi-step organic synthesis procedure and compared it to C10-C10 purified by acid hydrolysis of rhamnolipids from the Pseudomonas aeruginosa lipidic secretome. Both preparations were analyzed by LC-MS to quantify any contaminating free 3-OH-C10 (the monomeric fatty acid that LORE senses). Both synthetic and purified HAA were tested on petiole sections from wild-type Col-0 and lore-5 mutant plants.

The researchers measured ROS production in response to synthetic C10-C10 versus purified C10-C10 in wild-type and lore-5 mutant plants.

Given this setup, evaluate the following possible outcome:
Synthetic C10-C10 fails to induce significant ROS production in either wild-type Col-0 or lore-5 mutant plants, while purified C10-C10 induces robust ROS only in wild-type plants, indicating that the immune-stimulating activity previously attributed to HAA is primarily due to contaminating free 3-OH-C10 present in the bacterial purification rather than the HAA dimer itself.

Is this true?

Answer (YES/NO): NO